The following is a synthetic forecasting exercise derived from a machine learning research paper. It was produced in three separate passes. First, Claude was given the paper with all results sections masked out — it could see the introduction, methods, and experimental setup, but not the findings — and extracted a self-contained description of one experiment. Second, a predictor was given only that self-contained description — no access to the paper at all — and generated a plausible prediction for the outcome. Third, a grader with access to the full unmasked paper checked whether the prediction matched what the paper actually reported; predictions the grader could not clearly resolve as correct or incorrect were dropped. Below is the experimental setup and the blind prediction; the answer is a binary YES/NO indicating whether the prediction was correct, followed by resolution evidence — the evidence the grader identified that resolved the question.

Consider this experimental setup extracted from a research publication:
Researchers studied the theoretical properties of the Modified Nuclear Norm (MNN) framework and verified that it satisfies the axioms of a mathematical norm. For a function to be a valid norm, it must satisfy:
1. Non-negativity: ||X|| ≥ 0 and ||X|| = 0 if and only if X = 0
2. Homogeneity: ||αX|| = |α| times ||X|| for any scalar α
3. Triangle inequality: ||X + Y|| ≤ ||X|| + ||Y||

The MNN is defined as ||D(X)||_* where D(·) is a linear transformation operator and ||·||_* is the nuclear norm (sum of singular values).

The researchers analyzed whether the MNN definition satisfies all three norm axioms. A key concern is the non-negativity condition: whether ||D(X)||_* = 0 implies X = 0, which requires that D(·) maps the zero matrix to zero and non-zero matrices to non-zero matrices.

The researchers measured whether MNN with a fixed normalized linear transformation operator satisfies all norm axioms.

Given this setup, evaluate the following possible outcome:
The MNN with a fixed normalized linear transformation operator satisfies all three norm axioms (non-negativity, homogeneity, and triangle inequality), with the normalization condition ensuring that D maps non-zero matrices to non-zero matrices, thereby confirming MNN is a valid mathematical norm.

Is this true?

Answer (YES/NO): NO